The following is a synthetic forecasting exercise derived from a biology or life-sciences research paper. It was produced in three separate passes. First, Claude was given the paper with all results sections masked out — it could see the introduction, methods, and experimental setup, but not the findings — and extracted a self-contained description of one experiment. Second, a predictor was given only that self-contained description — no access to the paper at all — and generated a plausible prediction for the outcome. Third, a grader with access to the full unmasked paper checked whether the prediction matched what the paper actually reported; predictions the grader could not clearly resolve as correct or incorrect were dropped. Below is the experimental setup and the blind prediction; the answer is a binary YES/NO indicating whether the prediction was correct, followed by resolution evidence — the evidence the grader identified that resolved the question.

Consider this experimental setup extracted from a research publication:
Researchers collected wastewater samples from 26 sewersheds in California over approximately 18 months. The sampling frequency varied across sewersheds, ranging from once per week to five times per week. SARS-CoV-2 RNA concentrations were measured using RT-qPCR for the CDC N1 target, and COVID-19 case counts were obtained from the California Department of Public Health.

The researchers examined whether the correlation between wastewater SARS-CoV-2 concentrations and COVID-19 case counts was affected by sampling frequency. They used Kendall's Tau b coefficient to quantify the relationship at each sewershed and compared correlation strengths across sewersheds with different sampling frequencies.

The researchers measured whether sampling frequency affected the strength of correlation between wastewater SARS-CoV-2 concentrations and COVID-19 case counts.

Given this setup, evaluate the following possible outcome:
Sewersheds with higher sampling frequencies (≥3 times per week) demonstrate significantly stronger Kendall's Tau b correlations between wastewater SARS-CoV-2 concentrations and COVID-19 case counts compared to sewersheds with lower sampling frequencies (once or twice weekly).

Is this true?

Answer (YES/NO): NO